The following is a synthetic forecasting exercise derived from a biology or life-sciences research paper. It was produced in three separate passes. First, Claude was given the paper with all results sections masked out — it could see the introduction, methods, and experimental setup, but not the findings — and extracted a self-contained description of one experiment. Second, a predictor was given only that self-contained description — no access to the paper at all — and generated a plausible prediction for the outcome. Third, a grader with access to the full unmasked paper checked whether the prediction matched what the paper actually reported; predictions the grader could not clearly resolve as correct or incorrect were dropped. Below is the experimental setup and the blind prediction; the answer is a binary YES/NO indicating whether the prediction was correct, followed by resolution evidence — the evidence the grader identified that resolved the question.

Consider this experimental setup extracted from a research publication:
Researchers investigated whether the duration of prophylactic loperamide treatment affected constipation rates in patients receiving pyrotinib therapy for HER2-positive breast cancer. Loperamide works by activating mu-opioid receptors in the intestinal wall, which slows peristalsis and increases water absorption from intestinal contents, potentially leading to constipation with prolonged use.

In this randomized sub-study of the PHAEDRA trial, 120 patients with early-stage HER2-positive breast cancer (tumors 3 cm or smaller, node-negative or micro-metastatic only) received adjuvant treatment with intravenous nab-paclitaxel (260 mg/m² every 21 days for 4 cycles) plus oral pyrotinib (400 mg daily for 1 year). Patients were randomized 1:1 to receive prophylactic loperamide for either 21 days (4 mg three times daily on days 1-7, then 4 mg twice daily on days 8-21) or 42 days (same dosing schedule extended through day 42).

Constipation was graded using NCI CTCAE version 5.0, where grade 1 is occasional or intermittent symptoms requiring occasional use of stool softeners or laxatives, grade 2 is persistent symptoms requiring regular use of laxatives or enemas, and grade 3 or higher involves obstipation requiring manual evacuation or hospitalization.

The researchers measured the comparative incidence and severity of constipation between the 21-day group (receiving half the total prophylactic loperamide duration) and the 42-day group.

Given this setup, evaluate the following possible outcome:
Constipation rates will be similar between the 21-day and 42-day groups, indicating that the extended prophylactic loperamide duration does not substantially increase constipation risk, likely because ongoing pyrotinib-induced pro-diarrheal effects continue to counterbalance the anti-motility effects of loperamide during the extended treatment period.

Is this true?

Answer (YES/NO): YES